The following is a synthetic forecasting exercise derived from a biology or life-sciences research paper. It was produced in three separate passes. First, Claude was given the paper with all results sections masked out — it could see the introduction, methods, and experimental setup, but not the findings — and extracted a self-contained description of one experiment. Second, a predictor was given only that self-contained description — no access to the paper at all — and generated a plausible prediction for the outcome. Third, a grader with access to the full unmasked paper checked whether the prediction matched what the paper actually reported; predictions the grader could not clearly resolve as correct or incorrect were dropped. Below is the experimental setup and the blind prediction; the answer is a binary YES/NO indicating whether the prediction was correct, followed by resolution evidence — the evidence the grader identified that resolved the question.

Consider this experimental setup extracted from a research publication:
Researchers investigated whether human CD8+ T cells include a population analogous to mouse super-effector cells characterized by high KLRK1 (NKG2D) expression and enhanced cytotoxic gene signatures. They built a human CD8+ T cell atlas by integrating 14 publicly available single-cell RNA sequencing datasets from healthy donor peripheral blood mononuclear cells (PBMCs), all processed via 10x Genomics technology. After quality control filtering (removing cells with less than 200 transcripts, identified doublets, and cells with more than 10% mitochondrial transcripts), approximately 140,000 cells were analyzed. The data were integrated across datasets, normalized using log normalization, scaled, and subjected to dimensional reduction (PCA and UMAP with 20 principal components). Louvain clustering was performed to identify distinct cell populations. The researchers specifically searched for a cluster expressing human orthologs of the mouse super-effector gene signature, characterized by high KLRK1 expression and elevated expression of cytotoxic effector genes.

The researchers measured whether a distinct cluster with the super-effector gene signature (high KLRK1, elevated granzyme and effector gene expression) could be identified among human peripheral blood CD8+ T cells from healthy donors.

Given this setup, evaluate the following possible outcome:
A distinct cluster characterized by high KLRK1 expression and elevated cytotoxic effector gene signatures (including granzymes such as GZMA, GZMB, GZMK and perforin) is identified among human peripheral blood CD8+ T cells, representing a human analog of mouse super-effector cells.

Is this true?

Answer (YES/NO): NO